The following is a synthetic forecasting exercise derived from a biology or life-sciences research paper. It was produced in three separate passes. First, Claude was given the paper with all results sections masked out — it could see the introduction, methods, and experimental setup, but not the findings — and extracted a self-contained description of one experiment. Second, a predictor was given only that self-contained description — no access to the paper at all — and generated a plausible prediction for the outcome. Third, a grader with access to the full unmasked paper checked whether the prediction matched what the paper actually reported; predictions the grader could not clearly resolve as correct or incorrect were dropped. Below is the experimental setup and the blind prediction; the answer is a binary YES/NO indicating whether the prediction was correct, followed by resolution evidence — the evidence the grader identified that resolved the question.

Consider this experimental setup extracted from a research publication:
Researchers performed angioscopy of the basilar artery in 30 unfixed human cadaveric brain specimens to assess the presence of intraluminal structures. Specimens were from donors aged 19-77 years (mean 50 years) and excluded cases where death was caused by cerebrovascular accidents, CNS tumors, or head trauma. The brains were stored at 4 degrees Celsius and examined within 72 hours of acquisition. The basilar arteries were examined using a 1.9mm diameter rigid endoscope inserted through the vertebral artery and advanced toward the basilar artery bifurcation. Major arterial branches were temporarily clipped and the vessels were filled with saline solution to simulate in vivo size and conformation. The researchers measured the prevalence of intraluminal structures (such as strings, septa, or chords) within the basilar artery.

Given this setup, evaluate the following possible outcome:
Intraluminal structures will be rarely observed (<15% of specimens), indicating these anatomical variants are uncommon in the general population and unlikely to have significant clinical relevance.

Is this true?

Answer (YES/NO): NO